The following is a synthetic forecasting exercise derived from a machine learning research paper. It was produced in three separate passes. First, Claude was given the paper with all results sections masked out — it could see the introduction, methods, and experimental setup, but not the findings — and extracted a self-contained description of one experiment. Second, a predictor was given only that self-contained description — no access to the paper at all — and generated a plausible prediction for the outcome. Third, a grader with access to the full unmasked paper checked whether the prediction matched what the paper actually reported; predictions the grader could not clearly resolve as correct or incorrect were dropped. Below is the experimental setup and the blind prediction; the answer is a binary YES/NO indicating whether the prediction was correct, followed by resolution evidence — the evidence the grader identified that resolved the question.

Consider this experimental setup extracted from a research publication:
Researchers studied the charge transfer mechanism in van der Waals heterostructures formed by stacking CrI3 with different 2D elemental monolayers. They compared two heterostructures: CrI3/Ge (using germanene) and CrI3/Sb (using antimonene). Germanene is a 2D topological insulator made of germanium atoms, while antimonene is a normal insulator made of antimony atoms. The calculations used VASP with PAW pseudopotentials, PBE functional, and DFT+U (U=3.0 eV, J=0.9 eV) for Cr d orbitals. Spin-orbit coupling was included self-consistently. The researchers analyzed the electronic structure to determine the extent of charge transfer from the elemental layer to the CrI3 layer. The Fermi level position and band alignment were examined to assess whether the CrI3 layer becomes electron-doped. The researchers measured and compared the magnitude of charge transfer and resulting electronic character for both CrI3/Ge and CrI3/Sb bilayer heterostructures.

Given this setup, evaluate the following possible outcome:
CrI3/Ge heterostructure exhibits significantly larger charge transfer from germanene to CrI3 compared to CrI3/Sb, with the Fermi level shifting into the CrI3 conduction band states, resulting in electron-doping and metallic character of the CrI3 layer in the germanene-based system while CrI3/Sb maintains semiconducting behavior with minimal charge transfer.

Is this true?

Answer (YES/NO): NO